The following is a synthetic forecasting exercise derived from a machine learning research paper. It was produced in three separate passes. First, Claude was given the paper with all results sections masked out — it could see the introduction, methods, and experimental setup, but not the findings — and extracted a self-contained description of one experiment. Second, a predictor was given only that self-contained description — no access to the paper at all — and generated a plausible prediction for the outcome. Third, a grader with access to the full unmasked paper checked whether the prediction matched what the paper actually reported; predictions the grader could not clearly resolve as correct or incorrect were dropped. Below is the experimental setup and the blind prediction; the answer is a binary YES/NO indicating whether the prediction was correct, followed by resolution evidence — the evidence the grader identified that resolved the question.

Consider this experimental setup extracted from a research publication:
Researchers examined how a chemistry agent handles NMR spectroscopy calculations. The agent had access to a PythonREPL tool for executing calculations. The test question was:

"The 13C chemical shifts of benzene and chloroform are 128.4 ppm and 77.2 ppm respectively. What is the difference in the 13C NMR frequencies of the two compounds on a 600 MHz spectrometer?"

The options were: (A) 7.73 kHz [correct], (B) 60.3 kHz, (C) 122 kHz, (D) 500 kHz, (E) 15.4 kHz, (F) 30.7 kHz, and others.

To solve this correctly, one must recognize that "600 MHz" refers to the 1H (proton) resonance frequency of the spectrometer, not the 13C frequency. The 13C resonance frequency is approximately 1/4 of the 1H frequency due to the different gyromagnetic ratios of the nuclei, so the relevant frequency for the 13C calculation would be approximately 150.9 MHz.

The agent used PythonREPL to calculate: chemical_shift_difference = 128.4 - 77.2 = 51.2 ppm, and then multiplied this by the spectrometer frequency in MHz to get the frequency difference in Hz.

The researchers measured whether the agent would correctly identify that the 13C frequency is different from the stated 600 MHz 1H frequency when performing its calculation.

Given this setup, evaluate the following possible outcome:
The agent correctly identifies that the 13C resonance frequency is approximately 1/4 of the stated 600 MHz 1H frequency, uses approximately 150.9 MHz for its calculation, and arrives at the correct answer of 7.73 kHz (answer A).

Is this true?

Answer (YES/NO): NO